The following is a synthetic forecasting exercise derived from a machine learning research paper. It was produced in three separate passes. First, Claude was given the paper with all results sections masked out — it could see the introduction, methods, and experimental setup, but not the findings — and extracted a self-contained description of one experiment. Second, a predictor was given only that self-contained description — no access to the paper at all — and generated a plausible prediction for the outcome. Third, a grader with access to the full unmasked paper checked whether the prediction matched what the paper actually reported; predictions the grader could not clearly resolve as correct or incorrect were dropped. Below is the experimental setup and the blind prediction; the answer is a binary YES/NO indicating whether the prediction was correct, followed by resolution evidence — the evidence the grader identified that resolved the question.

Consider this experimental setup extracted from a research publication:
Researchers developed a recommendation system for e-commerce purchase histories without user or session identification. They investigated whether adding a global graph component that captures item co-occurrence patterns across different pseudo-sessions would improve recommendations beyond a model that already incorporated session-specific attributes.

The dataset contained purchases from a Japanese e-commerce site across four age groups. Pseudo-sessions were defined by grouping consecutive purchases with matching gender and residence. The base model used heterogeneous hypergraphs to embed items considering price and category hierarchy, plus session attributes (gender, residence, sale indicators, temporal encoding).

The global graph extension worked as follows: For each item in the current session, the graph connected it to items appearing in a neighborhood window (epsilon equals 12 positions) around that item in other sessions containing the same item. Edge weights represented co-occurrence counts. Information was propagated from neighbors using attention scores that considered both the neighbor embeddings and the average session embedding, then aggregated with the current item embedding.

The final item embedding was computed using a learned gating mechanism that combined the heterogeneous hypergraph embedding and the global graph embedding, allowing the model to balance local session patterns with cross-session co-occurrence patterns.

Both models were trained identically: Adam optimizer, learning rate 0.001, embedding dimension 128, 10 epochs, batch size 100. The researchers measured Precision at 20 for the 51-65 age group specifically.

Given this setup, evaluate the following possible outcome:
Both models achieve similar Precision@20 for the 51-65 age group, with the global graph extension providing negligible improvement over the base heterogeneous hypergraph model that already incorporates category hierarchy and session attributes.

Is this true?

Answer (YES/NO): NO